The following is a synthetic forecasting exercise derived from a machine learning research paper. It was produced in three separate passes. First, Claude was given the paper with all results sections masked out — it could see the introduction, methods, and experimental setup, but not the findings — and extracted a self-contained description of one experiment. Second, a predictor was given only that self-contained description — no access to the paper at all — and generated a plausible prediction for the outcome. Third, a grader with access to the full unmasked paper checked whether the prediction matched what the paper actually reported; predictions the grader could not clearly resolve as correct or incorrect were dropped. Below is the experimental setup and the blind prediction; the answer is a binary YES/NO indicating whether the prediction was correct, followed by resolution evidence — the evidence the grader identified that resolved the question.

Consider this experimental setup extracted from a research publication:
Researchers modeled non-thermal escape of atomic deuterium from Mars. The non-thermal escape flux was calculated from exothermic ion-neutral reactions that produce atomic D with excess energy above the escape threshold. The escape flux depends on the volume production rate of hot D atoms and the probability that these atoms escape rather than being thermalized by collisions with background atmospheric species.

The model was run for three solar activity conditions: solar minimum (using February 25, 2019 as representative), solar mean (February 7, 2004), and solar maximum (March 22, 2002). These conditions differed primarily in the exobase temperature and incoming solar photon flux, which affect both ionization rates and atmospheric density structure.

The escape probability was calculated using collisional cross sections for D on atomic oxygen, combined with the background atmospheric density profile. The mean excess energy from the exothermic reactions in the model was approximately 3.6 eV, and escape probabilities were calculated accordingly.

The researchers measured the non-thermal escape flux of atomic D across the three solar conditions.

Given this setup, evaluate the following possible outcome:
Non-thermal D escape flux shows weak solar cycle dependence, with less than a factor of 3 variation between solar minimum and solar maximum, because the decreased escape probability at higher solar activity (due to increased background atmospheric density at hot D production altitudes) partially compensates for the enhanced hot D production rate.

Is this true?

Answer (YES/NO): YES